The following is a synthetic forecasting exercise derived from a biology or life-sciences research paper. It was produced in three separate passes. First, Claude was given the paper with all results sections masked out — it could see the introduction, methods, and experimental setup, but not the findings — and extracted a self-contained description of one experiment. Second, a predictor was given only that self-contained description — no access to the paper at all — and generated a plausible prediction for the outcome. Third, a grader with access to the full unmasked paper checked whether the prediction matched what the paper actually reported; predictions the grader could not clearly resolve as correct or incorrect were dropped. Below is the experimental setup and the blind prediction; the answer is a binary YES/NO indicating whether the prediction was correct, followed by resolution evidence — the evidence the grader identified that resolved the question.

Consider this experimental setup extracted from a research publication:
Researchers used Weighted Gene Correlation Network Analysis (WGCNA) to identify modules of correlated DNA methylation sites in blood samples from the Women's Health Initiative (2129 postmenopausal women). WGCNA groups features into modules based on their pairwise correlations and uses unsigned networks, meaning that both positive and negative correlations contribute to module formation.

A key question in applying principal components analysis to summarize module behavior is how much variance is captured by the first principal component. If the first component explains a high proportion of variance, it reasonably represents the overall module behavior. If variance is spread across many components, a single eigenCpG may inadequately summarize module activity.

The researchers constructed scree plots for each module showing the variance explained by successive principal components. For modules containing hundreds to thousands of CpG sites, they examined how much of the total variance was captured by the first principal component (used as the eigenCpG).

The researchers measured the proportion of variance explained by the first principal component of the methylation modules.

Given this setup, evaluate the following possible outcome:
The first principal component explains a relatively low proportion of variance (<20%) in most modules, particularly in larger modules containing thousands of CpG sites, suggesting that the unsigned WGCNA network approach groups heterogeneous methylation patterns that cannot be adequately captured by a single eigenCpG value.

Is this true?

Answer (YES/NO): NO